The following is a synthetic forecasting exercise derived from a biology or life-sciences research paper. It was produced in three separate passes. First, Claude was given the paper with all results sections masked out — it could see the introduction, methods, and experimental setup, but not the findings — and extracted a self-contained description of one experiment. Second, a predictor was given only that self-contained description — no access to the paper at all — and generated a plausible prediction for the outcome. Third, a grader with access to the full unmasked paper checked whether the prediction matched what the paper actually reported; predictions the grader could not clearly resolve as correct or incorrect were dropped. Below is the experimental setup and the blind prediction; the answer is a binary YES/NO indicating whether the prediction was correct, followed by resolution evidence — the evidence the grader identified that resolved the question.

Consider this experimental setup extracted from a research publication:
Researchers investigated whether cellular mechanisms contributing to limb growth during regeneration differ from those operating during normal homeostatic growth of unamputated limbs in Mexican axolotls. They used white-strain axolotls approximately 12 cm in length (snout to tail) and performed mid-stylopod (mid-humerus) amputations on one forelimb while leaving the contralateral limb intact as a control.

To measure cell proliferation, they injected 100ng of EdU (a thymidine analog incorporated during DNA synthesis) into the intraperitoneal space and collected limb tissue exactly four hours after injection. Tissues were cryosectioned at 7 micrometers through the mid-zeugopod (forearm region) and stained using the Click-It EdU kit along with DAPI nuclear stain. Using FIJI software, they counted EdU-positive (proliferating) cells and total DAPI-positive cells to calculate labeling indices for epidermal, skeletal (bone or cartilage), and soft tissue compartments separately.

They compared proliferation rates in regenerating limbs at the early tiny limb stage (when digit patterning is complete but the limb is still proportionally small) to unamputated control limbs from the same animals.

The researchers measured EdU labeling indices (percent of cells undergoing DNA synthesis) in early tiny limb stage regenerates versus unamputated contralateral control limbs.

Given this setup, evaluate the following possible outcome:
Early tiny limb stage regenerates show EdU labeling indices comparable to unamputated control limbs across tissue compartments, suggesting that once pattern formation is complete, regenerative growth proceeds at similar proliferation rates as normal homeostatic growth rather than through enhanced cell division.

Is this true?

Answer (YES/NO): NO